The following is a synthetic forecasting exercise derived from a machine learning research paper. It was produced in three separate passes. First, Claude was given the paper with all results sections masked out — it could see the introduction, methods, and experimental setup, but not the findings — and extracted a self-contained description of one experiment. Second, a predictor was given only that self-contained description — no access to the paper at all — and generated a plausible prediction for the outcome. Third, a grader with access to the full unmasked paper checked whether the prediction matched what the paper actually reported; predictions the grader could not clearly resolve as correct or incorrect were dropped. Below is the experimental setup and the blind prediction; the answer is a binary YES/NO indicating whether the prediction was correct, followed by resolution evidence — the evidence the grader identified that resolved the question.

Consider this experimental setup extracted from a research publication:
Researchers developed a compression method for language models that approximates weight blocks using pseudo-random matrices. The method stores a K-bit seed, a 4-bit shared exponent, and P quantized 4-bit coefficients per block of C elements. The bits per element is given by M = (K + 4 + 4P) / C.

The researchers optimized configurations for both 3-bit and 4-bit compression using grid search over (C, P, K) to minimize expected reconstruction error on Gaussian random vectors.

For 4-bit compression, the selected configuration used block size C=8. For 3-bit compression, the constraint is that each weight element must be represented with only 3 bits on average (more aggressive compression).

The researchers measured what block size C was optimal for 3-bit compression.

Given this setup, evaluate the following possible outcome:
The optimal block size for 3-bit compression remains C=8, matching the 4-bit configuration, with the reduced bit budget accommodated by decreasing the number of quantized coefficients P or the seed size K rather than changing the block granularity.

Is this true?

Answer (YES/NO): NO